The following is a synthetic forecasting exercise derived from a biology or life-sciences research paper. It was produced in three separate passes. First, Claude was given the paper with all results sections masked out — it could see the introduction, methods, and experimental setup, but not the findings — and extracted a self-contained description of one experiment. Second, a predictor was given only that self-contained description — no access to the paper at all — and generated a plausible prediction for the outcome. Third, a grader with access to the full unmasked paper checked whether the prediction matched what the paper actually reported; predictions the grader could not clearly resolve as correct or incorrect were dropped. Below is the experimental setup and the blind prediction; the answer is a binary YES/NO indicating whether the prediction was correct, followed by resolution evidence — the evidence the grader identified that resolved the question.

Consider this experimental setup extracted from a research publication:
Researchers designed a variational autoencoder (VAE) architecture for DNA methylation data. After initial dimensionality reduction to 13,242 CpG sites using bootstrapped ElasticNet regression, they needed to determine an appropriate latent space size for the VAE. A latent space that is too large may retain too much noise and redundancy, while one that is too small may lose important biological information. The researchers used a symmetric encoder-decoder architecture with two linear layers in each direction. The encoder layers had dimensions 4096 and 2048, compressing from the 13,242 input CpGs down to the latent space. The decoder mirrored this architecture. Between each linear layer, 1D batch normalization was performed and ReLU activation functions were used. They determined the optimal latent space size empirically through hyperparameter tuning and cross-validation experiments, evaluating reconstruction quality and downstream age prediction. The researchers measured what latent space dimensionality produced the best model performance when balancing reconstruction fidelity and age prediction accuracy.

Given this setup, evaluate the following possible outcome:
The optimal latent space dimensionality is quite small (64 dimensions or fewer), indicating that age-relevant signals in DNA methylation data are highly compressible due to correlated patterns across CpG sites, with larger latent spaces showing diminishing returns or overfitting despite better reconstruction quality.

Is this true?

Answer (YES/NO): NO